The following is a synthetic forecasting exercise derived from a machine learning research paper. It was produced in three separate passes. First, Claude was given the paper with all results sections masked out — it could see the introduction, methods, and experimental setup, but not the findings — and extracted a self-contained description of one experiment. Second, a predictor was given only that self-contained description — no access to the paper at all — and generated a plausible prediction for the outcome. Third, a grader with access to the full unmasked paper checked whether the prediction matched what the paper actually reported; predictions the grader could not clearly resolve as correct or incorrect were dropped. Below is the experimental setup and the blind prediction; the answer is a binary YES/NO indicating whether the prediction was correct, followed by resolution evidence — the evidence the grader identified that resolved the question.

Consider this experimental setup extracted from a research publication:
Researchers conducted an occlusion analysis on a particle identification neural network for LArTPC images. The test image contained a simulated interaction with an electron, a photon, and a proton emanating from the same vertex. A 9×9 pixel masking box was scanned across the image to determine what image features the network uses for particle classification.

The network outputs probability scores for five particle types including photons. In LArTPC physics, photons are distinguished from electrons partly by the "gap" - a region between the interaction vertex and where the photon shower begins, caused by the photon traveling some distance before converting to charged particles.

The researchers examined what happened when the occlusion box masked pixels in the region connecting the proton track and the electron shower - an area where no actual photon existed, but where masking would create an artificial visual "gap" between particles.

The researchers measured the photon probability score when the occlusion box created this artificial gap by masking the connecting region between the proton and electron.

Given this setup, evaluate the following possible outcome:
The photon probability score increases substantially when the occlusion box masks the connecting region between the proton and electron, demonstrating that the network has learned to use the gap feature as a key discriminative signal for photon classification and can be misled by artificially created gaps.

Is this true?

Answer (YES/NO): YES